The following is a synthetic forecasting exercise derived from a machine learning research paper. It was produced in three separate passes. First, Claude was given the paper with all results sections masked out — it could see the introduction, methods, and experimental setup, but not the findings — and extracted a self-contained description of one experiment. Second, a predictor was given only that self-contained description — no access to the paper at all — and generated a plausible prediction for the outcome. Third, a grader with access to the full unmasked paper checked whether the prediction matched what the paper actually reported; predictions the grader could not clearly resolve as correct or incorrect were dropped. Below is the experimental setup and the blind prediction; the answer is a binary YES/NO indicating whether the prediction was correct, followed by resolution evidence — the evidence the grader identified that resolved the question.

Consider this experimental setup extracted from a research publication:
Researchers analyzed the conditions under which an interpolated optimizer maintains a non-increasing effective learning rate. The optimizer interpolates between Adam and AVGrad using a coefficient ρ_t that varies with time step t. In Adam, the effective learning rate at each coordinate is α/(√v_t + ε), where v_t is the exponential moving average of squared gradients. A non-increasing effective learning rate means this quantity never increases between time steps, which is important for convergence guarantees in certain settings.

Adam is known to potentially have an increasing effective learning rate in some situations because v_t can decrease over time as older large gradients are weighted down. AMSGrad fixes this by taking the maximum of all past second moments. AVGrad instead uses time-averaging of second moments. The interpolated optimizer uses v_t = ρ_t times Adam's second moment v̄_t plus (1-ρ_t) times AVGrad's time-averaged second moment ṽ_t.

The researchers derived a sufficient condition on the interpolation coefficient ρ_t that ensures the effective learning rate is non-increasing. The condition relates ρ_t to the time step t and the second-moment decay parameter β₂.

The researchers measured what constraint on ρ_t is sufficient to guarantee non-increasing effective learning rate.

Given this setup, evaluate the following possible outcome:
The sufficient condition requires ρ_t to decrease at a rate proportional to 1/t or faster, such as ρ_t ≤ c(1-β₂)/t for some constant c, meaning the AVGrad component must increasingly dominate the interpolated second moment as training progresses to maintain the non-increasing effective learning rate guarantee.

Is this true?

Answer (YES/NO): NO